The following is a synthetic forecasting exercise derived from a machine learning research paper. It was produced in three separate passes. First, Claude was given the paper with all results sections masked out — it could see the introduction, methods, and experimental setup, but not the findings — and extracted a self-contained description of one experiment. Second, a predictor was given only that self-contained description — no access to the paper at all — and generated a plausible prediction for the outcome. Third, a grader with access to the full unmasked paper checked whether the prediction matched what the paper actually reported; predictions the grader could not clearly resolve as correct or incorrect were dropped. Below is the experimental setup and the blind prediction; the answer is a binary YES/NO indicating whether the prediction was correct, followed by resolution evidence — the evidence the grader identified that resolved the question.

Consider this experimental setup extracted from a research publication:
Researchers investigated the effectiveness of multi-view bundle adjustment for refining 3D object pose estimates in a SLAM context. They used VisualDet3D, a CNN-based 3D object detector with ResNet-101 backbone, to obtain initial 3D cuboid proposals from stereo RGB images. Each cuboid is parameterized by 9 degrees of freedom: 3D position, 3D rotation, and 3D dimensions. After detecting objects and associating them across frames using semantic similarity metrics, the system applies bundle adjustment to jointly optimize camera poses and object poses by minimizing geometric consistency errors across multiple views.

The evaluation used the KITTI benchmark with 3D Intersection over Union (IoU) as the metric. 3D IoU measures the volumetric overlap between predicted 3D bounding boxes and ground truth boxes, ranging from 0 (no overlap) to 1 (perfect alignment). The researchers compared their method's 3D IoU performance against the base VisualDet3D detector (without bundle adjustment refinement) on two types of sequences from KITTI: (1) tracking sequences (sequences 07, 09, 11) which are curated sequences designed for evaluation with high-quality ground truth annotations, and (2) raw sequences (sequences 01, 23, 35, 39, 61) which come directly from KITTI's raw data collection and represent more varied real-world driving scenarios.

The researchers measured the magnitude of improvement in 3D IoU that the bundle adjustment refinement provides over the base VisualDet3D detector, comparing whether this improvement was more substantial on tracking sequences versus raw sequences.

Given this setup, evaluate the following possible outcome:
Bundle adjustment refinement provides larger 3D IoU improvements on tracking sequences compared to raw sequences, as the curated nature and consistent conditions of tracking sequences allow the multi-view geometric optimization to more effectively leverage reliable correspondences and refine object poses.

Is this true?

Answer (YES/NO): YES